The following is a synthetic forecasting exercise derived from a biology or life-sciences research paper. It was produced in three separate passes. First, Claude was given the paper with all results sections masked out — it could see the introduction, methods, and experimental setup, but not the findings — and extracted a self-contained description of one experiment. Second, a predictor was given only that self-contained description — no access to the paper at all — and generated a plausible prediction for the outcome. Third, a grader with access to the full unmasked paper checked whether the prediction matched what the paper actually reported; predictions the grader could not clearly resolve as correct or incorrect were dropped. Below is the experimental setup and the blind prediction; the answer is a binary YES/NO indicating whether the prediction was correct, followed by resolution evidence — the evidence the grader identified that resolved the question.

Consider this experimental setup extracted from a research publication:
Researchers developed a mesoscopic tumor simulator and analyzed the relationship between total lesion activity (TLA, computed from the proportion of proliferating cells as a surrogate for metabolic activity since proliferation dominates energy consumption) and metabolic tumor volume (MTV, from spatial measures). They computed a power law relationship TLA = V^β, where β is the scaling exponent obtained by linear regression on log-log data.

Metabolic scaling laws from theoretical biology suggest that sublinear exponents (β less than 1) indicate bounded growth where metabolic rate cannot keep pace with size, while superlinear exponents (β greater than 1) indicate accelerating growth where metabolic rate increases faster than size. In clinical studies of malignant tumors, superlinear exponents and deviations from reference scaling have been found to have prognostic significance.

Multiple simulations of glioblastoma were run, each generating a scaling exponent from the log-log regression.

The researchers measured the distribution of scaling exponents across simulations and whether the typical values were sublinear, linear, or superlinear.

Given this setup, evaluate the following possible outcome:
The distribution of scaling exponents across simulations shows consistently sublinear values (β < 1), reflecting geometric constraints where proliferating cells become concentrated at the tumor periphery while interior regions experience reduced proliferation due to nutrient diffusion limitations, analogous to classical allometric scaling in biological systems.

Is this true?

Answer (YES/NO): NO